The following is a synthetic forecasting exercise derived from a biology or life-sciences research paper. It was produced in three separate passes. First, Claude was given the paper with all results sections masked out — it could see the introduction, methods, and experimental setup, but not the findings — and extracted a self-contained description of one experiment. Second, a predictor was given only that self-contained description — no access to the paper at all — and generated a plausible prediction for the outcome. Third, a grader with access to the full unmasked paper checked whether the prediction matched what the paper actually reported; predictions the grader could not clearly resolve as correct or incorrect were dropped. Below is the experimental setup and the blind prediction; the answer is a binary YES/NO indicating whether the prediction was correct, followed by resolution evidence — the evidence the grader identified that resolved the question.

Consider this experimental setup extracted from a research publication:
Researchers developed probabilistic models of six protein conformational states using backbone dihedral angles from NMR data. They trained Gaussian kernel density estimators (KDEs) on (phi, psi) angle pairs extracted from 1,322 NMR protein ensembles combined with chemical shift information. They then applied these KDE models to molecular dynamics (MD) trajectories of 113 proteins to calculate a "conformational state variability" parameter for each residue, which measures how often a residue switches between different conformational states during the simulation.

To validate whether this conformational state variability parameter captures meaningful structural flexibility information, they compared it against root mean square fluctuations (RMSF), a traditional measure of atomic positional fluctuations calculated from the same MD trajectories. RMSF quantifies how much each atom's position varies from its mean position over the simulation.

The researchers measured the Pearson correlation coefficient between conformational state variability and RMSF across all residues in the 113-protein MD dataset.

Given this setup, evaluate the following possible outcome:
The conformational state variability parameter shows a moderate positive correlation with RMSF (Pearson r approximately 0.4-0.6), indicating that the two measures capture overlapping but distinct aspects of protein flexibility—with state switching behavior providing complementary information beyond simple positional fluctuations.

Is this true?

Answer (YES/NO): NO